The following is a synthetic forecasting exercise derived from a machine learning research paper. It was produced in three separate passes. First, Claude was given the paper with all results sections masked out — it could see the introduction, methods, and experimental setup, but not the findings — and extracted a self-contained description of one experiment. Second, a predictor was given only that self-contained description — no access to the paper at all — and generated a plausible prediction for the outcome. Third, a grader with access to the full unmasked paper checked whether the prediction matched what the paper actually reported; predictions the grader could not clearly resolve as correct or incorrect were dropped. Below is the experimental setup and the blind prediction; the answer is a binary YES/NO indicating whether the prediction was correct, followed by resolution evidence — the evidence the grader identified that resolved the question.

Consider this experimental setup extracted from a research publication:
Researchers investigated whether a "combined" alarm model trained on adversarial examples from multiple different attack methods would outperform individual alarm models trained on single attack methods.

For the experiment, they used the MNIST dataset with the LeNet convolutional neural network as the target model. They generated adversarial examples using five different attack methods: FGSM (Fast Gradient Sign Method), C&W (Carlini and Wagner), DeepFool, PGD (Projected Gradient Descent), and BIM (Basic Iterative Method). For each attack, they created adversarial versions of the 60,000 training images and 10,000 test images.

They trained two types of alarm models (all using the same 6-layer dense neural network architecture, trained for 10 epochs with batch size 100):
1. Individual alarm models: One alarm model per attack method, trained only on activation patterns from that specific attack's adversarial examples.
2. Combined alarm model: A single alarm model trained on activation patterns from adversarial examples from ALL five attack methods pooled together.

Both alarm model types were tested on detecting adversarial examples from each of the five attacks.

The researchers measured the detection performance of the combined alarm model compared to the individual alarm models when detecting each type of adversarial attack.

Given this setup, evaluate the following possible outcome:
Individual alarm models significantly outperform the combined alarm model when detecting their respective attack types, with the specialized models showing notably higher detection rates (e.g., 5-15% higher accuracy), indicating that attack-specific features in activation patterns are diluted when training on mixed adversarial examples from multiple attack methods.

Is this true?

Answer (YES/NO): NO